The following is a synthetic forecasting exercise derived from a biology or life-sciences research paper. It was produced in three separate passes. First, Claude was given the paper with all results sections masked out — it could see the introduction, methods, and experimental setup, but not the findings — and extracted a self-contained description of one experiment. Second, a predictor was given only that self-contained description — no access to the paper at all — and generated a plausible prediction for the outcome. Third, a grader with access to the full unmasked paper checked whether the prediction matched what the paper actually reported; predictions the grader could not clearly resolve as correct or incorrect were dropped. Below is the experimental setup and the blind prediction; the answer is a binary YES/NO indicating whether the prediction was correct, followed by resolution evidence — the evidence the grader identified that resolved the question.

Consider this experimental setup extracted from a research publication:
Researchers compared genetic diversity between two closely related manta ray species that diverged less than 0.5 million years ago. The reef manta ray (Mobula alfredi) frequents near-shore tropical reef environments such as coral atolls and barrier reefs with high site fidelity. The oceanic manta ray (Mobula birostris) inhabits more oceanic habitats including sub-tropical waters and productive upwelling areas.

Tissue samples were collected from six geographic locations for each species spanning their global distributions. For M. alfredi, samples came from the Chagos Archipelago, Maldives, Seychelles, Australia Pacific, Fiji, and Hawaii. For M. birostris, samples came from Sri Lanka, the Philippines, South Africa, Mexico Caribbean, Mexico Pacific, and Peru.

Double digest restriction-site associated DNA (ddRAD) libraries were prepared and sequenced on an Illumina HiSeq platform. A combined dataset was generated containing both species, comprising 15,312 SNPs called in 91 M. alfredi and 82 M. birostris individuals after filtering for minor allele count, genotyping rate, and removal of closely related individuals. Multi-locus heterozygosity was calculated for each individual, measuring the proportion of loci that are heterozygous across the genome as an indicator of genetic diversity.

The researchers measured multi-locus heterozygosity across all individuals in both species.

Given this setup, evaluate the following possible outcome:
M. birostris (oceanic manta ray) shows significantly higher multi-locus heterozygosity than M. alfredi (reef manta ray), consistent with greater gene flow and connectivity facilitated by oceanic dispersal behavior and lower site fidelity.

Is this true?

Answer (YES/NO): YES